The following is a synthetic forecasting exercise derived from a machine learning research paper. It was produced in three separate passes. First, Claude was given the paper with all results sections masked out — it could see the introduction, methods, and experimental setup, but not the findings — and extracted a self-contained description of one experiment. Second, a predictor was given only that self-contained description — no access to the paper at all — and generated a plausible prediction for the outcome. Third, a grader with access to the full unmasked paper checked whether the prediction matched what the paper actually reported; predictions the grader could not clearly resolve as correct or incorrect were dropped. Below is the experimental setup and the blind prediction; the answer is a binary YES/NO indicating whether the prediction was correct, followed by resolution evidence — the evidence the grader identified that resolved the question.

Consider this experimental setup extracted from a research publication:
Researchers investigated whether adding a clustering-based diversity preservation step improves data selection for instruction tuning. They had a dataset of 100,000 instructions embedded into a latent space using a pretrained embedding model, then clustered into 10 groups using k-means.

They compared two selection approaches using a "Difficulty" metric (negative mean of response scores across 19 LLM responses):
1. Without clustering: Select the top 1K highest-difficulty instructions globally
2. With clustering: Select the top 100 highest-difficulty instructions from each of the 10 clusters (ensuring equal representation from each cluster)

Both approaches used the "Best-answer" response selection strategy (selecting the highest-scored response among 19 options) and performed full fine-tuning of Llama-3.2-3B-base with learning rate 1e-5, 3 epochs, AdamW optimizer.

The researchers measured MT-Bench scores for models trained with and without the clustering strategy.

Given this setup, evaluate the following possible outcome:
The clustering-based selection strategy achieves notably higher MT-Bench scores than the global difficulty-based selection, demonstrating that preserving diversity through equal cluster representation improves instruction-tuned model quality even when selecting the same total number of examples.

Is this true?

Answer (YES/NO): YES